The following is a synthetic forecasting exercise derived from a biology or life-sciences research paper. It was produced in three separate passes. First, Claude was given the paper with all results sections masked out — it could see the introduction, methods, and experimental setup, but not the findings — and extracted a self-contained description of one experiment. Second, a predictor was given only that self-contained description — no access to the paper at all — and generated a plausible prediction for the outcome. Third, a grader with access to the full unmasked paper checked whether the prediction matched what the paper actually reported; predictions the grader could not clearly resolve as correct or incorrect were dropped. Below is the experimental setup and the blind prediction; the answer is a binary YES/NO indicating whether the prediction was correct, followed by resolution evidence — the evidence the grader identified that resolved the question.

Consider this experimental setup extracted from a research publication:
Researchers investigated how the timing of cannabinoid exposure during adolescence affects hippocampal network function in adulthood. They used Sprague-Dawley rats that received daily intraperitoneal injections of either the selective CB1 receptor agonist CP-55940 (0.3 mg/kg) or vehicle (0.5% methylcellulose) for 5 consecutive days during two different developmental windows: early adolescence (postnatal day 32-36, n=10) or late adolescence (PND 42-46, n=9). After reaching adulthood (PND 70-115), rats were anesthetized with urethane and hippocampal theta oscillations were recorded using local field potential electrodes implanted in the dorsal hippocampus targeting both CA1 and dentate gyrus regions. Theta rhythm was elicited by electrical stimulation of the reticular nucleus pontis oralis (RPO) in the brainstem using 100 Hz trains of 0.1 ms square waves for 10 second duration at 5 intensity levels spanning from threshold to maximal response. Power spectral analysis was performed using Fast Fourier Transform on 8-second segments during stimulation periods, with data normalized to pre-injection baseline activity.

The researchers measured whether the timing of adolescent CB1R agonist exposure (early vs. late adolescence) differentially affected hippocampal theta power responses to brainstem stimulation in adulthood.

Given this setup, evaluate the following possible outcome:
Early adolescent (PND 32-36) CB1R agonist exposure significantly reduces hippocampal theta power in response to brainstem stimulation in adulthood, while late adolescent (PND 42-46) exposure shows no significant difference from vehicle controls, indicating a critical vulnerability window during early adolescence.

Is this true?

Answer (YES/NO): YES